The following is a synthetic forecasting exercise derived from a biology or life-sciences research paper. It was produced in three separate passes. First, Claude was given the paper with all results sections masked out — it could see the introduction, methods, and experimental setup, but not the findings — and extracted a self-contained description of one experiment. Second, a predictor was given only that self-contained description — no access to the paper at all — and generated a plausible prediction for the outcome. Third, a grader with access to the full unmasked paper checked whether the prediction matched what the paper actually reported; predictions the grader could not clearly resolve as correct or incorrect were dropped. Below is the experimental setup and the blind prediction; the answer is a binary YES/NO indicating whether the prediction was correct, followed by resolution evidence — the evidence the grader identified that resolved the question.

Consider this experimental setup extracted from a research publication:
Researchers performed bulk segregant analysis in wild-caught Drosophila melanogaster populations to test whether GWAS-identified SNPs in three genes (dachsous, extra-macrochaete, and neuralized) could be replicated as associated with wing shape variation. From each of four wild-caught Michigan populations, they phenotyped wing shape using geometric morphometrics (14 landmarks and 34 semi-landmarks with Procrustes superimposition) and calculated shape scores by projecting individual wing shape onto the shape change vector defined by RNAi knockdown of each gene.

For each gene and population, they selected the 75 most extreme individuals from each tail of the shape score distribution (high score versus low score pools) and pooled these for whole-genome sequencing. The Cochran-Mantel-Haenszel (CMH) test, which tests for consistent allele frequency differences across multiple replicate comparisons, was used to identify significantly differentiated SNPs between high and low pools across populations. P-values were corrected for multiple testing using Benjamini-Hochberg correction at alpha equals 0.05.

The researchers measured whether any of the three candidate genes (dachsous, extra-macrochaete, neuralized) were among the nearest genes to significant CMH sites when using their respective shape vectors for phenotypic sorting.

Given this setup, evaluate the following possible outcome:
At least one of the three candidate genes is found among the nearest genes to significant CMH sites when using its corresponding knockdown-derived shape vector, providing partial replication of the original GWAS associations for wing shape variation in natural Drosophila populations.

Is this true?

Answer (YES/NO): NO